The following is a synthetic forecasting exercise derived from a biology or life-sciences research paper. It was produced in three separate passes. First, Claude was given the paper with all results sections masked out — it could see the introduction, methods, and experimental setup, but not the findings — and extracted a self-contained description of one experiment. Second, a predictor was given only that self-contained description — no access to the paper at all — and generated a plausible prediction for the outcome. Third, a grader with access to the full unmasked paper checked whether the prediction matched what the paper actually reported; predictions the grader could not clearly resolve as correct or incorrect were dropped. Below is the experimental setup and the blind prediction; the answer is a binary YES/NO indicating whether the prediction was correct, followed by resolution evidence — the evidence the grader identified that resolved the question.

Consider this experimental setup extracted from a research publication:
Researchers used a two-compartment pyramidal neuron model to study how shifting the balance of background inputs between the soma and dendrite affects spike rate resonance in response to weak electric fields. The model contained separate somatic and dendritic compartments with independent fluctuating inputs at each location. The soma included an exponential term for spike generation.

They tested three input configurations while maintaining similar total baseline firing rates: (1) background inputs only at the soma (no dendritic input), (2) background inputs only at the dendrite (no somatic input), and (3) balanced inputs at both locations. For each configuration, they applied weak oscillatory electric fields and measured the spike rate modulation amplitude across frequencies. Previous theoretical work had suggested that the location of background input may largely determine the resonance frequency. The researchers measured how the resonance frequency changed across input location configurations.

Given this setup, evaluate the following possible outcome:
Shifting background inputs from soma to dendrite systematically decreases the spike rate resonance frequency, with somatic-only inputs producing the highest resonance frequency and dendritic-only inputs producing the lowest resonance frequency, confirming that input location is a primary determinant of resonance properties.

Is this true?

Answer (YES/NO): NO